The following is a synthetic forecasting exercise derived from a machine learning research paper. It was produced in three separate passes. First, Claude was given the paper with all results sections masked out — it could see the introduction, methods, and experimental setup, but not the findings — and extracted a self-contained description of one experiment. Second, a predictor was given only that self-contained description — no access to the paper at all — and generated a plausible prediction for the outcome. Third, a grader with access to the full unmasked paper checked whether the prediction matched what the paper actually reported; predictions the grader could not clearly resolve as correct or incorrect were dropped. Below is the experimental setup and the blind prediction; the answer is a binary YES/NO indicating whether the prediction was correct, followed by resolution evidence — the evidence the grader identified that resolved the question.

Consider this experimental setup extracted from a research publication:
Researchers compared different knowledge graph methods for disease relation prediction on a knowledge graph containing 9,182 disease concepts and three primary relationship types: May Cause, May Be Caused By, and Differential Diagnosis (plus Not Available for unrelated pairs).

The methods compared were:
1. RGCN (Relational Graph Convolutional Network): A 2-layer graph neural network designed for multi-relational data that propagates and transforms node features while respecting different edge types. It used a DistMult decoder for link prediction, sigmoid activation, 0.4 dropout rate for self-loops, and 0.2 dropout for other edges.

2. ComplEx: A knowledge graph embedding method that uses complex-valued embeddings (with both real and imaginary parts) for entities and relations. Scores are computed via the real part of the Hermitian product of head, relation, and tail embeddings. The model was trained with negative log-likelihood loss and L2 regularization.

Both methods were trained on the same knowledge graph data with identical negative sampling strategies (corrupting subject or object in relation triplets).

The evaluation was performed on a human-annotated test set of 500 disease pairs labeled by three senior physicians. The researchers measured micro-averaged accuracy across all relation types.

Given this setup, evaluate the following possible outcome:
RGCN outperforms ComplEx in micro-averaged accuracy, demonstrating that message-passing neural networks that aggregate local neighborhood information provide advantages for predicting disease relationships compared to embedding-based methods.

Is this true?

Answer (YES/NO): NO